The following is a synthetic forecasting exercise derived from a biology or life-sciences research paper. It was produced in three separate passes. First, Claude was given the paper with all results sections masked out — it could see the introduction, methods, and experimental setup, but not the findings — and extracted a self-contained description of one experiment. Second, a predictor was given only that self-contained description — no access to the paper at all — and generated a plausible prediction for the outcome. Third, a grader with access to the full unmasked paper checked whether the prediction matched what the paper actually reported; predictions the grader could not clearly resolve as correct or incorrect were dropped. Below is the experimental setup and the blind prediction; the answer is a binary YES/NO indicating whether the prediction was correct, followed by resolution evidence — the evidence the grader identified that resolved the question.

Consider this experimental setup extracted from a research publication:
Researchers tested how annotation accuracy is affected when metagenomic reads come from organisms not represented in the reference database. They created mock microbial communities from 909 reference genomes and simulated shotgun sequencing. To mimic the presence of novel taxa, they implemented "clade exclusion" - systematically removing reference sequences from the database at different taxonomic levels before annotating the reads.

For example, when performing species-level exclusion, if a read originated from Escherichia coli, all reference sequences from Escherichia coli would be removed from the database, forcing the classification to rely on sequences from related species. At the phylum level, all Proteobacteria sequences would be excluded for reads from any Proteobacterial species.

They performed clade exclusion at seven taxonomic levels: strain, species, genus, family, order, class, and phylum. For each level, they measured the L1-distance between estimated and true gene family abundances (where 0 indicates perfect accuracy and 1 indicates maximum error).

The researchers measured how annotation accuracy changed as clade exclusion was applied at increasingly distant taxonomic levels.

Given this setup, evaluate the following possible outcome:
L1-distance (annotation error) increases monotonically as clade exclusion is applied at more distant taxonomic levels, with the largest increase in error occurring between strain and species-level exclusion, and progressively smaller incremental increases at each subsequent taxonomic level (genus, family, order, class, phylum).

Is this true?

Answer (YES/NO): NO